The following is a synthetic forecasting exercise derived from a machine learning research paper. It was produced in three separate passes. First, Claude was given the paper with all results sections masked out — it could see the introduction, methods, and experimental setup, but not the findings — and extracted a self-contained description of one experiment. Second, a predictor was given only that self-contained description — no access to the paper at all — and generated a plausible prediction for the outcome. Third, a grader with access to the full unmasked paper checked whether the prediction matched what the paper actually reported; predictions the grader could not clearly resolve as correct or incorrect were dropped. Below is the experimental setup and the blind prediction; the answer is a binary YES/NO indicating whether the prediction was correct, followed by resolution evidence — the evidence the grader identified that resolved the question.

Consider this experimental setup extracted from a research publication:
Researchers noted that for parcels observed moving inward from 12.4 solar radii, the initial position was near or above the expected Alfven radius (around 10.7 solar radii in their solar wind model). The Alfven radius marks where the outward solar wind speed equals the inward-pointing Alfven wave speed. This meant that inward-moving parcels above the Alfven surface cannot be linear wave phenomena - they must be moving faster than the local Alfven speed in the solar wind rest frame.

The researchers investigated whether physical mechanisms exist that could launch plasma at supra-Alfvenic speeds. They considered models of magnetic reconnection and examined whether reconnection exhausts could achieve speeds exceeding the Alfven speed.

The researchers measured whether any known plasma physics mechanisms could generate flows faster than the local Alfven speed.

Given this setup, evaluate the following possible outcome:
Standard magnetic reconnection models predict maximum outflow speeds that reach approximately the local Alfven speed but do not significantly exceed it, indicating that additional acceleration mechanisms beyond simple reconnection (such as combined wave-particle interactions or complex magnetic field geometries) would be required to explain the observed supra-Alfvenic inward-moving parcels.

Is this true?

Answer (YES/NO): NO